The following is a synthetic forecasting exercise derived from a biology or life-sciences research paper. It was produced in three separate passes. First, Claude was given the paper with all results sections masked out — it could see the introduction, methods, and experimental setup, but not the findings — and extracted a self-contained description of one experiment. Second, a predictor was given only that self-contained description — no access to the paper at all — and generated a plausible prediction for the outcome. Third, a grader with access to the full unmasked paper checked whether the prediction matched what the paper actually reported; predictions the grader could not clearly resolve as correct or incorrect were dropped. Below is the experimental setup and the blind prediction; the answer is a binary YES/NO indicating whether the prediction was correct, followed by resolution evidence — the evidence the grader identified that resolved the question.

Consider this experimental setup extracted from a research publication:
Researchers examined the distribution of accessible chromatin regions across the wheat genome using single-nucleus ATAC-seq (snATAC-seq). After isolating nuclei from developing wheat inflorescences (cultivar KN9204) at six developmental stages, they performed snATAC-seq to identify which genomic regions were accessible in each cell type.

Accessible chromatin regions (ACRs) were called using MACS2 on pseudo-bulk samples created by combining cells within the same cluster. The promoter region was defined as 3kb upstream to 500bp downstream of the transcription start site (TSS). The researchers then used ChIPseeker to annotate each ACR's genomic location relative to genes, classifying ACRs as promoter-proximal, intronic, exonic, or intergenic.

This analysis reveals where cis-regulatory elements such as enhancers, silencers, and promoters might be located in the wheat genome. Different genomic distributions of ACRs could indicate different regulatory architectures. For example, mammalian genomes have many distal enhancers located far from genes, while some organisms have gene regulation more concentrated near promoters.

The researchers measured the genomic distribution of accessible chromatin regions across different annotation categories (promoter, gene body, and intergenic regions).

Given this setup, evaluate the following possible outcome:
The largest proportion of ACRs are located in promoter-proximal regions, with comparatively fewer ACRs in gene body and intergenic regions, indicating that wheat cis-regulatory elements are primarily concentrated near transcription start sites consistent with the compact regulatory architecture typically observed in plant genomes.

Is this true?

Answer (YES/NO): NO